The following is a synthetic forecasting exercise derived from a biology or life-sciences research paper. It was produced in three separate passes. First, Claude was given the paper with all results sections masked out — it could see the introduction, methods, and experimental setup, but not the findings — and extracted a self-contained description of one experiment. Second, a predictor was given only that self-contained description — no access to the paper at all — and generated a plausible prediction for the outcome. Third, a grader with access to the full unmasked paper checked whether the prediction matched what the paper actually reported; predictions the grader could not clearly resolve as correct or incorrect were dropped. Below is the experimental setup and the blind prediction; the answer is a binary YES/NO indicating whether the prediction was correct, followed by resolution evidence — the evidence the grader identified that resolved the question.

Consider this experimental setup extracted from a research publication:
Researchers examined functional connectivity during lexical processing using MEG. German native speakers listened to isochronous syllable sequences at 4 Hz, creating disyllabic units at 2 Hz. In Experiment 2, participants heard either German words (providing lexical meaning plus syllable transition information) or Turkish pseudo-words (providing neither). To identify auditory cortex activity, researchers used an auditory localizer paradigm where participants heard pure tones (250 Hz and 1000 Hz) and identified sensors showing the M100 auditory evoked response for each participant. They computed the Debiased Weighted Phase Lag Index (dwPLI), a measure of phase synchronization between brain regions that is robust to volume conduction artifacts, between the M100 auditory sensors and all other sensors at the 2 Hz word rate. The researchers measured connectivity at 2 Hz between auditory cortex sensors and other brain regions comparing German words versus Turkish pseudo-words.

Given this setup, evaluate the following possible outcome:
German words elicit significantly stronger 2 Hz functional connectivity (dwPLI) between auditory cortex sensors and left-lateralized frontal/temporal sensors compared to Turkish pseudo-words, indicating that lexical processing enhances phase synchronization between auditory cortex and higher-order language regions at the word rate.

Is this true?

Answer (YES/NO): NO